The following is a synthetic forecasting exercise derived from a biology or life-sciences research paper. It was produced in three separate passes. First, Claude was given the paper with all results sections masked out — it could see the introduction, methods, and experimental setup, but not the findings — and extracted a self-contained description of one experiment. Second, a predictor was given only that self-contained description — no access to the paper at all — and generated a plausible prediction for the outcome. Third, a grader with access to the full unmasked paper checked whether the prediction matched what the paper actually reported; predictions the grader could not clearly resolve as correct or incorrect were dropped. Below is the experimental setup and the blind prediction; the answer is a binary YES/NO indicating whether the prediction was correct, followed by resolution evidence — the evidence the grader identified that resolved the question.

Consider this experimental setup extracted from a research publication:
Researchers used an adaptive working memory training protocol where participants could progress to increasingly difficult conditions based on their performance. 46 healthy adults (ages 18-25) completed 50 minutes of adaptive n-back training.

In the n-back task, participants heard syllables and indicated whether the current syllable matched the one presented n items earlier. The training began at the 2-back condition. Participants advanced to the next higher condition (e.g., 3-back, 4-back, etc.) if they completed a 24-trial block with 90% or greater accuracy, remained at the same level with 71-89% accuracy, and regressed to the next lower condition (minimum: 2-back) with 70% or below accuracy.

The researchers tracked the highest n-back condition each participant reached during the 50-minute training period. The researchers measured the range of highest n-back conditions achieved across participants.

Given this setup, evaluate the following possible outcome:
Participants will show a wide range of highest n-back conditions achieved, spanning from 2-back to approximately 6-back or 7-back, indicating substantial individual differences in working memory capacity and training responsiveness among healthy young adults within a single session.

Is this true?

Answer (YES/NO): NO